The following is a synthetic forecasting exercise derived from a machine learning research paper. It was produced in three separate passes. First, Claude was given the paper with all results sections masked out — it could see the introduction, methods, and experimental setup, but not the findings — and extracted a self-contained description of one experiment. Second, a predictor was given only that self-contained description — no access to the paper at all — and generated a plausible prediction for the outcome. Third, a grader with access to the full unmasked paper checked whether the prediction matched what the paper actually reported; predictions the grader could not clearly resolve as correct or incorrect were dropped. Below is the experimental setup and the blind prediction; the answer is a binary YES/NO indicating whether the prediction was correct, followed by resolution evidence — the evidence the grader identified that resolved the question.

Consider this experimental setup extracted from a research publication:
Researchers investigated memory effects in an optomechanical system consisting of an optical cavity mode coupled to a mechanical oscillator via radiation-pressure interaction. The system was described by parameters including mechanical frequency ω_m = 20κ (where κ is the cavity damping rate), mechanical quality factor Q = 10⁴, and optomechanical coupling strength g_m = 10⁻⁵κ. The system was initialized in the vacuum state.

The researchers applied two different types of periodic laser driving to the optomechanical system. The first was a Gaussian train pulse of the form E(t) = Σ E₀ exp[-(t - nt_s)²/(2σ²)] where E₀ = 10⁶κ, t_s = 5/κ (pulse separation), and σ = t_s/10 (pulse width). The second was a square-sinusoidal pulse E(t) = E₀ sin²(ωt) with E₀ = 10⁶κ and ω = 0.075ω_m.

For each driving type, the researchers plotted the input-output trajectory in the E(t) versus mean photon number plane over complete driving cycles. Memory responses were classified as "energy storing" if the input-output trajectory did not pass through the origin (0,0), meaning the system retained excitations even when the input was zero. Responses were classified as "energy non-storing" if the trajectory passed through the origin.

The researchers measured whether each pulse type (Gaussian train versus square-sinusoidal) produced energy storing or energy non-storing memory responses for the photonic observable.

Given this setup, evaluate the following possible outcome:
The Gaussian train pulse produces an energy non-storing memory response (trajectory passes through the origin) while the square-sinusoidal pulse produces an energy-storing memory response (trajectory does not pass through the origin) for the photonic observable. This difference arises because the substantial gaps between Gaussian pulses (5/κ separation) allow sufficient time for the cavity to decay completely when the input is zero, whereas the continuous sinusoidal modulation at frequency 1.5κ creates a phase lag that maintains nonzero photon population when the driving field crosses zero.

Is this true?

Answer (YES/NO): YES